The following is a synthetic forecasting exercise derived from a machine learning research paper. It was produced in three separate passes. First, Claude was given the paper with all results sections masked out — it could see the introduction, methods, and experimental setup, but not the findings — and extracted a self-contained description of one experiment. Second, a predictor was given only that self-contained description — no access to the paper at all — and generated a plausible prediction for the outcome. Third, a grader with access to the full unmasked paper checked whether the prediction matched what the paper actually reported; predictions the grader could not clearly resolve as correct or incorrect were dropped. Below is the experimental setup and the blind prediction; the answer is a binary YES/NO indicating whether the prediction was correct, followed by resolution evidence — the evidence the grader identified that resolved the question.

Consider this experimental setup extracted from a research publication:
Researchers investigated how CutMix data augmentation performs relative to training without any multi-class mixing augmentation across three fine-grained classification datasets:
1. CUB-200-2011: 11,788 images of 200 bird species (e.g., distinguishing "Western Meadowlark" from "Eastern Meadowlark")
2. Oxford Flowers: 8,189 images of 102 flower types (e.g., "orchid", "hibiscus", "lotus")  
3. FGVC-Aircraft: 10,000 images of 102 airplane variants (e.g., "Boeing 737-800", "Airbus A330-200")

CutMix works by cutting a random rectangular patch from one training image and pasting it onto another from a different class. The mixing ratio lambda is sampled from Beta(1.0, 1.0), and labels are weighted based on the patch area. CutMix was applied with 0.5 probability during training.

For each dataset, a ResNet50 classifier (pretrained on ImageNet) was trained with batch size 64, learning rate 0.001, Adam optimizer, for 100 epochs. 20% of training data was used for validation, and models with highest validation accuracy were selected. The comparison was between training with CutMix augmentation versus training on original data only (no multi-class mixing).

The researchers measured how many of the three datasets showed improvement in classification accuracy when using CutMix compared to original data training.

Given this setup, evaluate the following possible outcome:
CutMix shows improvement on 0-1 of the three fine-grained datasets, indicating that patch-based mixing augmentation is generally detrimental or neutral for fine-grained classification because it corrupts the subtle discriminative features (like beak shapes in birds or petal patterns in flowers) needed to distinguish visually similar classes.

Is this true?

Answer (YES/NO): YES